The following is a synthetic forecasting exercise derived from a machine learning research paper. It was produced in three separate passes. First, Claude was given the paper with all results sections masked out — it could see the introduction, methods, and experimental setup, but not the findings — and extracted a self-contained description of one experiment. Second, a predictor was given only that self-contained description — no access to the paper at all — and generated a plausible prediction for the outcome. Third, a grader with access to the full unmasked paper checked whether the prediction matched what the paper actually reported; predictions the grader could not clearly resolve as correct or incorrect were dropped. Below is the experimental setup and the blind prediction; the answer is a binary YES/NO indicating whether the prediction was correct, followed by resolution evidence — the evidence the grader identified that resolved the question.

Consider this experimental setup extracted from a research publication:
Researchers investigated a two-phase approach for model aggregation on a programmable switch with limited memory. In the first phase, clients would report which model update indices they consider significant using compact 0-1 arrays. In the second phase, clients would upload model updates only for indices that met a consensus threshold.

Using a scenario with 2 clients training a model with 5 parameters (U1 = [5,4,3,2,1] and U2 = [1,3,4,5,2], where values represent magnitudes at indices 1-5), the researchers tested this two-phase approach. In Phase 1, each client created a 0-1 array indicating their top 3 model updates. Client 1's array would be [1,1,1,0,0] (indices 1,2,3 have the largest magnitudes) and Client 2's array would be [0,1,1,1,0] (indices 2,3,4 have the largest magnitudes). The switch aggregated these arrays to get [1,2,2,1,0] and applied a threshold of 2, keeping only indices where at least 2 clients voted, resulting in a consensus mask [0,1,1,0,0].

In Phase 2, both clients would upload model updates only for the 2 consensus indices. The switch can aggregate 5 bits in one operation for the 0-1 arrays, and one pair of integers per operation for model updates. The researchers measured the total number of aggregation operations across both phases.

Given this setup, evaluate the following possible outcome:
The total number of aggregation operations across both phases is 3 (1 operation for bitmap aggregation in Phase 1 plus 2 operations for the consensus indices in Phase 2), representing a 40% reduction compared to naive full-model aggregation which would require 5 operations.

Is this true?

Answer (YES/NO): YES